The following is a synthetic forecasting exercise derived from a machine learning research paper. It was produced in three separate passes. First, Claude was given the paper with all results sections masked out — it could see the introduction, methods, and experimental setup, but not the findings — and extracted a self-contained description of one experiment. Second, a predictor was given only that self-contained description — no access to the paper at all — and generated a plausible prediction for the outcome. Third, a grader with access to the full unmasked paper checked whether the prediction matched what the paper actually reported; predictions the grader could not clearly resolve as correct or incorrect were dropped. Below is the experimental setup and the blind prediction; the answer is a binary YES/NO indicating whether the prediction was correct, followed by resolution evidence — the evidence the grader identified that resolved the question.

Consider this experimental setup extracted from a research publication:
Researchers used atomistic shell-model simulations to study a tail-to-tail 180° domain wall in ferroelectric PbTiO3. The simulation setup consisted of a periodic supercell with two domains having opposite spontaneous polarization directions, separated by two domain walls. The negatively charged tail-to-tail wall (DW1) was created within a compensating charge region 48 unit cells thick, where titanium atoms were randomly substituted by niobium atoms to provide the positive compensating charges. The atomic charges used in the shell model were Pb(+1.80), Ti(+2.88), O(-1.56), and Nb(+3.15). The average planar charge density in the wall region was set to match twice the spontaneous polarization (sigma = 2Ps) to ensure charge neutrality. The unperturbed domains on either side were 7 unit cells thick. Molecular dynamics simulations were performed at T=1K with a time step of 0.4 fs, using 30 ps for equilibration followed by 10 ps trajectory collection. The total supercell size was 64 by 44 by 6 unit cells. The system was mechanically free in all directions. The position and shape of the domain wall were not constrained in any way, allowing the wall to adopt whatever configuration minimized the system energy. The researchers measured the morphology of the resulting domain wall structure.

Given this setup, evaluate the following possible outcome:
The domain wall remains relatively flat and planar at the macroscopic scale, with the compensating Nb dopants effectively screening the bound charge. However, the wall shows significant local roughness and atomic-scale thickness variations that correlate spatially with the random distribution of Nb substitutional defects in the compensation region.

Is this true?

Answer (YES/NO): NO